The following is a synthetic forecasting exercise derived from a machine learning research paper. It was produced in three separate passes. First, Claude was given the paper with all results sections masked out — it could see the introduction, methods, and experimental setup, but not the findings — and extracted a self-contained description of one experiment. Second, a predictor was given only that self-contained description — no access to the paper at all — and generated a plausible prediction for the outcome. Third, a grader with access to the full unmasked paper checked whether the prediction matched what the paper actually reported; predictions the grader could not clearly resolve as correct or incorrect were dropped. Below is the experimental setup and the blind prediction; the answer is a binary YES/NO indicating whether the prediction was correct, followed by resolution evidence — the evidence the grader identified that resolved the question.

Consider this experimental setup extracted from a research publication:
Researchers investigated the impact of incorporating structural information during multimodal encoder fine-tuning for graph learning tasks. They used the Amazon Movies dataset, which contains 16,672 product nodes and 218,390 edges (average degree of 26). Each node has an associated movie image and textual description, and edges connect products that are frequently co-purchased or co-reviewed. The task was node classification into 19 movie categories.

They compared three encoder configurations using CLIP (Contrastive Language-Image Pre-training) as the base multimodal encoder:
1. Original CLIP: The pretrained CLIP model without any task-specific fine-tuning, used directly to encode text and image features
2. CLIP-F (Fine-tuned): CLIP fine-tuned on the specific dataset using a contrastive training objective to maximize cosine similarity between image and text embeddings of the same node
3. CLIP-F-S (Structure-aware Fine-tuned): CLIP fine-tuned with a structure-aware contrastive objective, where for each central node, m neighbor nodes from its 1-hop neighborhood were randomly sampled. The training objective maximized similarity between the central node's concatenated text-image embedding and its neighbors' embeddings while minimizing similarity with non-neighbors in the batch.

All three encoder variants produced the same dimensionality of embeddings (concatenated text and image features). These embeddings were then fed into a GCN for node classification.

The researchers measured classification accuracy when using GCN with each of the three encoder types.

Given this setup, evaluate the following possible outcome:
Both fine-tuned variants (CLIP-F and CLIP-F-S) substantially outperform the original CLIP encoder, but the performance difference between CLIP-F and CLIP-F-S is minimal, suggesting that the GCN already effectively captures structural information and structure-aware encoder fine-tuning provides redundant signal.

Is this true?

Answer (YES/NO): NO